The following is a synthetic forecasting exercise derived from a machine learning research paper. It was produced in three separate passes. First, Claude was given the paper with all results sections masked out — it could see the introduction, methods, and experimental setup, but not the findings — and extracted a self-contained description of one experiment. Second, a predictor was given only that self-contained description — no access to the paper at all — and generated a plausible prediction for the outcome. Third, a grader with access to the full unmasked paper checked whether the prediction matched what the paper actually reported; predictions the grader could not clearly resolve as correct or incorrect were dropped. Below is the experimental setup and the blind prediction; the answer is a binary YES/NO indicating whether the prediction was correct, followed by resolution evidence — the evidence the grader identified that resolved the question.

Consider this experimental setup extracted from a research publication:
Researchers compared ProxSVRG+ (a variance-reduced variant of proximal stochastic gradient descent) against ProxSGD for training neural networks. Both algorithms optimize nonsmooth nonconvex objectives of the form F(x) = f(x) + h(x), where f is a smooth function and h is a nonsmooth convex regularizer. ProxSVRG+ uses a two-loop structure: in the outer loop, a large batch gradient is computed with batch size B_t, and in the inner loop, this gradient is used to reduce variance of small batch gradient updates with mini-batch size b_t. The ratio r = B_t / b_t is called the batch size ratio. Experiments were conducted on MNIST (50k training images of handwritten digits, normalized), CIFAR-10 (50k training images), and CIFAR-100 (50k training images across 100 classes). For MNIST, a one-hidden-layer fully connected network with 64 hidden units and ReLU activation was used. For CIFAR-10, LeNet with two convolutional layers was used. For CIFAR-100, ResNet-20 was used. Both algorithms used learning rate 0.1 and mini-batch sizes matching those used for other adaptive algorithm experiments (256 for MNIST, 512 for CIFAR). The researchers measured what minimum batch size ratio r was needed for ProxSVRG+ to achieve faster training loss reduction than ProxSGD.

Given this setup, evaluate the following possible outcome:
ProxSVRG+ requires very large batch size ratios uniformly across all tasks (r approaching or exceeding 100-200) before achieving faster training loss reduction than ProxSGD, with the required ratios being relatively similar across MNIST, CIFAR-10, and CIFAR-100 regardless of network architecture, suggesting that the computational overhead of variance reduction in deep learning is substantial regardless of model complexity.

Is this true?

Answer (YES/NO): NO